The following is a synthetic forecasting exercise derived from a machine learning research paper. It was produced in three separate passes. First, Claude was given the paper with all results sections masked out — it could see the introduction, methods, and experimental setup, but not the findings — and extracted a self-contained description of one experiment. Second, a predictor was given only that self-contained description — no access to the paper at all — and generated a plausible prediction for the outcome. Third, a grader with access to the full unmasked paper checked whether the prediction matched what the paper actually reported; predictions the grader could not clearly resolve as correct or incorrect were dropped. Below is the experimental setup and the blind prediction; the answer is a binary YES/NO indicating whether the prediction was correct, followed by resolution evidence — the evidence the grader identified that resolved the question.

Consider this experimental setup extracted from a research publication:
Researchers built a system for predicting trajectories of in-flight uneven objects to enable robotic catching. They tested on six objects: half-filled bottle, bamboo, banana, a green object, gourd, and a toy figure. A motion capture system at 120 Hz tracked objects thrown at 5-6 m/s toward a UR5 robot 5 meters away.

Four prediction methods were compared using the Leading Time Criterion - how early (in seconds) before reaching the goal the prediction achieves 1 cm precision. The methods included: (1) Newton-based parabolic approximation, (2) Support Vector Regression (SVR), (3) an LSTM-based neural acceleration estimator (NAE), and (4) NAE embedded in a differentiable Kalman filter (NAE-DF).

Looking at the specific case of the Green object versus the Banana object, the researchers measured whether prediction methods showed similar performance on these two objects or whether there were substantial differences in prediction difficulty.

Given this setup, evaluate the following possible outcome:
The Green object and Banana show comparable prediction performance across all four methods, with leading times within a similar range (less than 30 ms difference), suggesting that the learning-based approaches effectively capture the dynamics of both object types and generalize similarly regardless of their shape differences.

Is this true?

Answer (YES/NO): NO